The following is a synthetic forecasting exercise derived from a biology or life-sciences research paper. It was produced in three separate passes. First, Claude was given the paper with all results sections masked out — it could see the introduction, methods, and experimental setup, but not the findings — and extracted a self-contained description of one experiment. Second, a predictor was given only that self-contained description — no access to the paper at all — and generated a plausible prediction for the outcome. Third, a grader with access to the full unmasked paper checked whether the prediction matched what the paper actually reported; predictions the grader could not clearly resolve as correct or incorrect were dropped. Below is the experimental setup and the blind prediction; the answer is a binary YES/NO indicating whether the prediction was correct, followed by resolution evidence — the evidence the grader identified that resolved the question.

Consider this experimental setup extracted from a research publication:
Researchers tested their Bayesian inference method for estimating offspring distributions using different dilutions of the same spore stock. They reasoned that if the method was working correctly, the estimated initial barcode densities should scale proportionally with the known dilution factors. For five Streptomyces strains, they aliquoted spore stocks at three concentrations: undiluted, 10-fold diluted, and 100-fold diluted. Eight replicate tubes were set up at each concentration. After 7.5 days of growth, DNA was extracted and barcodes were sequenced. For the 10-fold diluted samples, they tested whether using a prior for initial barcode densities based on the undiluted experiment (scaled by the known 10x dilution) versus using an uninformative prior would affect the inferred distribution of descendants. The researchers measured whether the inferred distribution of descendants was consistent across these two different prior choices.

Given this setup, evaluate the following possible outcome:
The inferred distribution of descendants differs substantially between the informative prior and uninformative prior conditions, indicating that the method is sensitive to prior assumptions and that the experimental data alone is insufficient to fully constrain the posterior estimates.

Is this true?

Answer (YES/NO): NO